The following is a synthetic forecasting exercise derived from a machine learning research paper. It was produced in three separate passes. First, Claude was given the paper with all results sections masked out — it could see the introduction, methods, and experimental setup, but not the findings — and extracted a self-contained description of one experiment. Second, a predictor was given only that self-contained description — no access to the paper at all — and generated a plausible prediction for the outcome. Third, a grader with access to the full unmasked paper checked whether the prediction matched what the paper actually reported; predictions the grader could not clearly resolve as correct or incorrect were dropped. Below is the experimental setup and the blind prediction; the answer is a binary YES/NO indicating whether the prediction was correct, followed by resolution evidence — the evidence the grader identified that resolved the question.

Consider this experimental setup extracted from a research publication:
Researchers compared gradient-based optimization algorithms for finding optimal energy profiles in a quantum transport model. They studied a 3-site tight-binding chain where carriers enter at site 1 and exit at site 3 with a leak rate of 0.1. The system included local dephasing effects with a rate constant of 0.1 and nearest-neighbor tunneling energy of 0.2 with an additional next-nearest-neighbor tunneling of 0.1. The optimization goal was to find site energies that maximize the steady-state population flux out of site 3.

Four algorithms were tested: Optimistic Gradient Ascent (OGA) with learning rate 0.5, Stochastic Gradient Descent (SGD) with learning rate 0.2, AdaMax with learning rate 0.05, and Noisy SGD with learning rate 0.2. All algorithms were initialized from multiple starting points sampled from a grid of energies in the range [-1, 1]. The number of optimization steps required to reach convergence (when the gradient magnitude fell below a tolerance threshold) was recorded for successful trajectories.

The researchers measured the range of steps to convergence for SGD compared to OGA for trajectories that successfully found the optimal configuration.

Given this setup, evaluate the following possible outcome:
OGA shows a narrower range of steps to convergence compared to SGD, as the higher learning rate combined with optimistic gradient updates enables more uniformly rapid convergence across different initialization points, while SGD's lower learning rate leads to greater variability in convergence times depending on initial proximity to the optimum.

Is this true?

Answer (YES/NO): YES